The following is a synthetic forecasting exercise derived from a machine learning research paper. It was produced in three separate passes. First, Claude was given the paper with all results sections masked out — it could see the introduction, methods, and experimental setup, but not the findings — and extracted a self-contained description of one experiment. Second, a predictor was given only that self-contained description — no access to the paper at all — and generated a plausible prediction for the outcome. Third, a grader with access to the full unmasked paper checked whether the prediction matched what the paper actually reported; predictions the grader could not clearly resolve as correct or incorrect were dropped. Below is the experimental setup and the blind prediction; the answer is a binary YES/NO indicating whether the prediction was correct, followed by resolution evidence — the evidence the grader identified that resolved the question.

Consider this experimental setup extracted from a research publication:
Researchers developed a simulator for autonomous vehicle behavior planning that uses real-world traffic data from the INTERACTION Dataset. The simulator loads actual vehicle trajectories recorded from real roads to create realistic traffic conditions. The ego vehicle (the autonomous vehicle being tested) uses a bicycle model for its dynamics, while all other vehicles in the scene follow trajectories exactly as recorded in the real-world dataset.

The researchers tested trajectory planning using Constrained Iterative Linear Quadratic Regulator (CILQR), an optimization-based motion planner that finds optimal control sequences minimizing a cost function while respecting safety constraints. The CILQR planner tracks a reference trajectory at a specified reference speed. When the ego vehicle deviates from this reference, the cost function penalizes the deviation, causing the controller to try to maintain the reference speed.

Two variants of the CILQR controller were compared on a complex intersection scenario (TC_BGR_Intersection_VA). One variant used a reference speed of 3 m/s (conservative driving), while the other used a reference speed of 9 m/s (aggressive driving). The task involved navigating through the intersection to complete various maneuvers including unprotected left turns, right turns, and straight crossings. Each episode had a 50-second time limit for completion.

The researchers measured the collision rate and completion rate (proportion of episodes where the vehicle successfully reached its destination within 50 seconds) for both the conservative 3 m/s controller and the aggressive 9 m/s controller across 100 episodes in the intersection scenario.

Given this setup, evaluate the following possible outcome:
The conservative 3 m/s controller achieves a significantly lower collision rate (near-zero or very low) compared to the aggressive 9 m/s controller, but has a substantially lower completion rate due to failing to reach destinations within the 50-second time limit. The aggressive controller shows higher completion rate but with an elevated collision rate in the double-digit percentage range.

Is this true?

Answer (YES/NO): NO